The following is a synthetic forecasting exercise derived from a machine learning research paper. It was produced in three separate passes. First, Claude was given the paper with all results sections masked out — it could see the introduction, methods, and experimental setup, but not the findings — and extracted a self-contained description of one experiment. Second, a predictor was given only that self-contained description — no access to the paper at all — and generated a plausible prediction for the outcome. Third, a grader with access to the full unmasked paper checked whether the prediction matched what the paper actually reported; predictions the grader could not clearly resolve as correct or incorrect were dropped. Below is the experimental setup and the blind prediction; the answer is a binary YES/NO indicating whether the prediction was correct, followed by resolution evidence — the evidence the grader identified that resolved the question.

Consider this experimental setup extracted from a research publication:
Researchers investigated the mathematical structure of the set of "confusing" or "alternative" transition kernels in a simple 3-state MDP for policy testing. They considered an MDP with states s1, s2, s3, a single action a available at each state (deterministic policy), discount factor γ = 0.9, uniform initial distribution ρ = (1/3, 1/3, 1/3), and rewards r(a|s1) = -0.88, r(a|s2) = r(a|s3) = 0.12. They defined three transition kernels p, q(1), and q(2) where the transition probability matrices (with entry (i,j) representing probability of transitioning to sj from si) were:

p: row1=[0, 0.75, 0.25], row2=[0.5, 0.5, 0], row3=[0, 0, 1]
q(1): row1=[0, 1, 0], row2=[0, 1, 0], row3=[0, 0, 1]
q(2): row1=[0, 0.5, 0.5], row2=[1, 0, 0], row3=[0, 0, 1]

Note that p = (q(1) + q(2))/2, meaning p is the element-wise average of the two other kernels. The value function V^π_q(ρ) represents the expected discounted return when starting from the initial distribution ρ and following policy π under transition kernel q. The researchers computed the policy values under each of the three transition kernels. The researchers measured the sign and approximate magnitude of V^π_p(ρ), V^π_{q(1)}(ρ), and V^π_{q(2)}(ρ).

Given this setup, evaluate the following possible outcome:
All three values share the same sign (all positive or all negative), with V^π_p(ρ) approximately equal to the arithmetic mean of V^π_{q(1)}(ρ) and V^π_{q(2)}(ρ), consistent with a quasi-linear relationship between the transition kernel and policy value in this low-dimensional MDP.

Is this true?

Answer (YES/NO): NO